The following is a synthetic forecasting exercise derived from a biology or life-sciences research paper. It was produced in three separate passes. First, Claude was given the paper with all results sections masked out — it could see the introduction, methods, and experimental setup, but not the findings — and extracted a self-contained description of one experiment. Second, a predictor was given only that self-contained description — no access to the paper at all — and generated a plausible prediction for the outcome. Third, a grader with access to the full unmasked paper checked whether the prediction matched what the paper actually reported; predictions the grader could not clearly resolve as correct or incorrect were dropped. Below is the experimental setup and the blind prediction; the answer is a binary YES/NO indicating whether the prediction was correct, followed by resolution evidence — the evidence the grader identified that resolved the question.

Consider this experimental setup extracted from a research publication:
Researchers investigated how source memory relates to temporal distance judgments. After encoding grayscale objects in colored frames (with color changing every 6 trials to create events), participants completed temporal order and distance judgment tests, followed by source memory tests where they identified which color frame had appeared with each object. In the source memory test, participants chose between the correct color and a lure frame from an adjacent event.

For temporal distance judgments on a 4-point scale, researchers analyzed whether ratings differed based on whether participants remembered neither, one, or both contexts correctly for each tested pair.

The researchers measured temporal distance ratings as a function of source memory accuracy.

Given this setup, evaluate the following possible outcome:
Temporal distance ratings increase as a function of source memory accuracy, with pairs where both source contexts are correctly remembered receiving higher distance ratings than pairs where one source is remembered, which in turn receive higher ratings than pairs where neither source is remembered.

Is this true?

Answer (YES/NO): NO